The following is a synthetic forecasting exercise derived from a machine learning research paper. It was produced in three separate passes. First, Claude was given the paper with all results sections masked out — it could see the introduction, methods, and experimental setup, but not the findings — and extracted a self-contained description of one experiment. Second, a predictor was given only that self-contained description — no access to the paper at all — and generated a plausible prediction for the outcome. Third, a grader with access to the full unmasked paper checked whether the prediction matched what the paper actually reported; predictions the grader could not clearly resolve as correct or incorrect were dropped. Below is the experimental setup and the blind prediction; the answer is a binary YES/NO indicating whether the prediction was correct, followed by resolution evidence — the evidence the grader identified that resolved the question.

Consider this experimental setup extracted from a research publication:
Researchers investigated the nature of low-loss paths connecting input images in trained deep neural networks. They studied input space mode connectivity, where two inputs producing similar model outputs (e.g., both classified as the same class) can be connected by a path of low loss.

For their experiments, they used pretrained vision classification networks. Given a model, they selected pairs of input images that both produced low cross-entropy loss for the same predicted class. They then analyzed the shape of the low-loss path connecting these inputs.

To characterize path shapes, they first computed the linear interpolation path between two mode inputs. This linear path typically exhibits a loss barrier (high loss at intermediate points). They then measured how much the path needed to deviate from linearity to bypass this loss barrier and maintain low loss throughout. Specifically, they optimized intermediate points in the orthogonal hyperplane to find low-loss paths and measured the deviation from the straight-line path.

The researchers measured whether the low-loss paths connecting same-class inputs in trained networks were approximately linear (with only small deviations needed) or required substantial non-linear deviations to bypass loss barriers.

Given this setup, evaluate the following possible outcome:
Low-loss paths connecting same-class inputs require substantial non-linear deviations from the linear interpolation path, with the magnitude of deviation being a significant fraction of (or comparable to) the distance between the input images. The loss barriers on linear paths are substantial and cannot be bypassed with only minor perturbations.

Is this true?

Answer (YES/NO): NO